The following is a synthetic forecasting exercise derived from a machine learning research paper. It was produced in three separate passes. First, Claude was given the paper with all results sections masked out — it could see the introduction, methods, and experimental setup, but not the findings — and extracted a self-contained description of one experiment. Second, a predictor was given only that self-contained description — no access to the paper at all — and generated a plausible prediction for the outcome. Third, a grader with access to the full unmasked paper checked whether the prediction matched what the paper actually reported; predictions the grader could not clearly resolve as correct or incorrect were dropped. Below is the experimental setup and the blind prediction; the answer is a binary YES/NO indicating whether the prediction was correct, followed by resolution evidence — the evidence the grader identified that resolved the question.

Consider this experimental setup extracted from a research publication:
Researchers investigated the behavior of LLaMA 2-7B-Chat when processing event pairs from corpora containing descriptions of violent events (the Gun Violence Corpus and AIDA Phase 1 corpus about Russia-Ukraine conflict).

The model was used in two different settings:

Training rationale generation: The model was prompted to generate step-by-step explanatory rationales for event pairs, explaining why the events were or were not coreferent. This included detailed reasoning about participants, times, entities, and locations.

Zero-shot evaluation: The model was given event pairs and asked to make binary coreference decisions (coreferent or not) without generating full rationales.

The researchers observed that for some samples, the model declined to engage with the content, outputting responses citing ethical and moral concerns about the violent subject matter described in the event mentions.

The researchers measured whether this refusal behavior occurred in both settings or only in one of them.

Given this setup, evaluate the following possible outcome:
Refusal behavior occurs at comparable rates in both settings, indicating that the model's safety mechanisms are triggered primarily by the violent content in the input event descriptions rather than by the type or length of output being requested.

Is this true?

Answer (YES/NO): NO